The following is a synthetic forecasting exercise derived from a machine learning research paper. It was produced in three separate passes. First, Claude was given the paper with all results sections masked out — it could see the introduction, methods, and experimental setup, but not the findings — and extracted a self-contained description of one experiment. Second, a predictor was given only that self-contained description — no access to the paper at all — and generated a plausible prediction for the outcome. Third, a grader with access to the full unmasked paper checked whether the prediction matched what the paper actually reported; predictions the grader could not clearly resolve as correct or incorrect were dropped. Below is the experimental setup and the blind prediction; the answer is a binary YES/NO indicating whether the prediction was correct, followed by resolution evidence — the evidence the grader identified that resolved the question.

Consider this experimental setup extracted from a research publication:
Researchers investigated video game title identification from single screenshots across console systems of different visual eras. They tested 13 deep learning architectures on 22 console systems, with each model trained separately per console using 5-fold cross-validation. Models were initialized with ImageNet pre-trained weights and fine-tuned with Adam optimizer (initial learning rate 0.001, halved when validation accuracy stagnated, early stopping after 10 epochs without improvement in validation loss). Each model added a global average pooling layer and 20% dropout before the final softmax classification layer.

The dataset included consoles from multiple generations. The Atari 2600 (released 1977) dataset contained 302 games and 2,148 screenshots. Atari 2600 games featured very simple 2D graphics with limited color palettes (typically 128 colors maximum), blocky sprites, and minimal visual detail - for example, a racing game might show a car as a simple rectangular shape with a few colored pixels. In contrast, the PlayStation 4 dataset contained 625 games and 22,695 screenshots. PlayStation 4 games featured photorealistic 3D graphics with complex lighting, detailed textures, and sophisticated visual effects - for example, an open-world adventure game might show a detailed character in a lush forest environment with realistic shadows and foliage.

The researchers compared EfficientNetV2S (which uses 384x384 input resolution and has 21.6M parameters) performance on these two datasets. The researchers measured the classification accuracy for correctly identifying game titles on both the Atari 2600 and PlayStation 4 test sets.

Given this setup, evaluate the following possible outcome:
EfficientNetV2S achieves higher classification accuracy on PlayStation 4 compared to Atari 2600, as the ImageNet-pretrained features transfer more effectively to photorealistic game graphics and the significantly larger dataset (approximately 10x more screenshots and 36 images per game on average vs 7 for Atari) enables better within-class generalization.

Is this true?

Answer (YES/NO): NO